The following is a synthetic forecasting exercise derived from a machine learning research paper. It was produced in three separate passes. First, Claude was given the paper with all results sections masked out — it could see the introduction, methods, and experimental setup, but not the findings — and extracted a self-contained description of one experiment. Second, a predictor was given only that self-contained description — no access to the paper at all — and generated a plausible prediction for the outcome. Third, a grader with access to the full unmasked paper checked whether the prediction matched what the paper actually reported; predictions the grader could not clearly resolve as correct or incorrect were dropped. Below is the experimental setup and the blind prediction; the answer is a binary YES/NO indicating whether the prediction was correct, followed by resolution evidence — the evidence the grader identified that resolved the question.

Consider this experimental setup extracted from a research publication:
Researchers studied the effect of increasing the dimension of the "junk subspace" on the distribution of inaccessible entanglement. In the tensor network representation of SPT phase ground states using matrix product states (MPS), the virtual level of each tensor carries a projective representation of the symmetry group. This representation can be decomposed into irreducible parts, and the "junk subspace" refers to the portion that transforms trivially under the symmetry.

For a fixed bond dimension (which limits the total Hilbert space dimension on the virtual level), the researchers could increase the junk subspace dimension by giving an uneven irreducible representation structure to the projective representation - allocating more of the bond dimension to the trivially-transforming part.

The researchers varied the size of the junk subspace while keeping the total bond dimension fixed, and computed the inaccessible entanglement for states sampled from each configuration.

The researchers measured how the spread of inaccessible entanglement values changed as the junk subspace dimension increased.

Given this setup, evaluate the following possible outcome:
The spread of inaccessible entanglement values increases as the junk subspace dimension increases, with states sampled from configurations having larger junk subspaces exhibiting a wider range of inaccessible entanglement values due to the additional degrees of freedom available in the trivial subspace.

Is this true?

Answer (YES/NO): YES